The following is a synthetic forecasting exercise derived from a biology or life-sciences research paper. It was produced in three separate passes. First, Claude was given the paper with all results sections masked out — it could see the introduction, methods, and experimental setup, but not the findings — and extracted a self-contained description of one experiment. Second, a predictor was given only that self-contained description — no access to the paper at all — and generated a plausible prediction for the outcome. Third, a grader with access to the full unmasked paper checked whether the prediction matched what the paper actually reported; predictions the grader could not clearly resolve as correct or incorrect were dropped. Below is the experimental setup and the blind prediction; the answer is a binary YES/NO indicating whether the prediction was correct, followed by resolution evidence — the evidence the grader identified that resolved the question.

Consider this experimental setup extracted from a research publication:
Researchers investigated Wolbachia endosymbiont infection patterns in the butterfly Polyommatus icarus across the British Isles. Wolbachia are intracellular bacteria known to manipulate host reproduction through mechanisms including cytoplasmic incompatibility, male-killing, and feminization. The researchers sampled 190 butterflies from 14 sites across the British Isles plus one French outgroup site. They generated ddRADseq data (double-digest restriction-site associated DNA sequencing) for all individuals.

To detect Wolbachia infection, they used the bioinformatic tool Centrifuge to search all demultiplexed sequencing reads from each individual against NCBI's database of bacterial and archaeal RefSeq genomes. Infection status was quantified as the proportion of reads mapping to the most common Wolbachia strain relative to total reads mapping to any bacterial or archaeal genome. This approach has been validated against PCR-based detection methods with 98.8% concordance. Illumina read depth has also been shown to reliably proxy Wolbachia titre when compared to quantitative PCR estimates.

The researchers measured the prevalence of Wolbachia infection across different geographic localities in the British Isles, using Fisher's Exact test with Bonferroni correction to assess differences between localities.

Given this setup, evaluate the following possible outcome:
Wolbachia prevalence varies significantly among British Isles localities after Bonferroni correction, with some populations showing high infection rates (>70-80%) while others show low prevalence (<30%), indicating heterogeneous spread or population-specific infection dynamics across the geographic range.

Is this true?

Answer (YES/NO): NO